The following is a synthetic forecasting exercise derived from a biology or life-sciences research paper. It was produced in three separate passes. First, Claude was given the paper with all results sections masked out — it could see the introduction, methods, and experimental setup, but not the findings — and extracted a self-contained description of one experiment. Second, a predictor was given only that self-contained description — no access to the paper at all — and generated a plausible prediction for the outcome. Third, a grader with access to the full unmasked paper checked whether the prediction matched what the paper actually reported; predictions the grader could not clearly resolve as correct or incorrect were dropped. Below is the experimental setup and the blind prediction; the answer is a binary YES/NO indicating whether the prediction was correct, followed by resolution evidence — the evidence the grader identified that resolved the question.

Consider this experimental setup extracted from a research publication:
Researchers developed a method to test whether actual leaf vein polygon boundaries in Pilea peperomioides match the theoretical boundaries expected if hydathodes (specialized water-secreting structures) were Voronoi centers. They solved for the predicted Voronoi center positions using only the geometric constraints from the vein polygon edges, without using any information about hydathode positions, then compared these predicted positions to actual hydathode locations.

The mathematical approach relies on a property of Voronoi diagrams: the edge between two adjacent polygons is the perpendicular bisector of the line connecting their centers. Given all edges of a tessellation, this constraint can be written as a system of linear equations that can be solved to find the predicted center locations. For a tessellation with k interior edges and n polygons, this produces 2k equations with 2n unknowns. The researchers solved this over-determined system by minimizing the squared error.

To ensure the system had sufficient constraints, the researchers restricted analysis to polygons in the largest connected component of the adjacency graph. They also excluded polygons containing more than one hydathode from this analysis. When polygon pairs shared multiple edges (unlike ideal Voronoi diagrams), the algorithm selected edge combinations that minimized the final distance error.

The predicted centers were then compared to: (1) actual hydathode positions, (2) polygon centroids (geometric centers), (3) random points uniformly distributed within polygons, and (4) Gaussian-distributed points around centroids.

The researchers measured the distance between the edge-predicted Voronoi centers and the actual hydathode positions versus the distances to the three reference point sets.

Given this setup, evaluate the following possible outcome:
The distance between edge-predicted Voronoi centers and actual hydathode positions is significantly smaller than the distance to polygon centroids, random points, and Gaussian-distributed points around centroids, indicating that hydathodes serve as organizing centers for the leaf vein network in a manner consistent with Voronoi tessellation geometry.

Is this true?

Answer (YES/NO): YES